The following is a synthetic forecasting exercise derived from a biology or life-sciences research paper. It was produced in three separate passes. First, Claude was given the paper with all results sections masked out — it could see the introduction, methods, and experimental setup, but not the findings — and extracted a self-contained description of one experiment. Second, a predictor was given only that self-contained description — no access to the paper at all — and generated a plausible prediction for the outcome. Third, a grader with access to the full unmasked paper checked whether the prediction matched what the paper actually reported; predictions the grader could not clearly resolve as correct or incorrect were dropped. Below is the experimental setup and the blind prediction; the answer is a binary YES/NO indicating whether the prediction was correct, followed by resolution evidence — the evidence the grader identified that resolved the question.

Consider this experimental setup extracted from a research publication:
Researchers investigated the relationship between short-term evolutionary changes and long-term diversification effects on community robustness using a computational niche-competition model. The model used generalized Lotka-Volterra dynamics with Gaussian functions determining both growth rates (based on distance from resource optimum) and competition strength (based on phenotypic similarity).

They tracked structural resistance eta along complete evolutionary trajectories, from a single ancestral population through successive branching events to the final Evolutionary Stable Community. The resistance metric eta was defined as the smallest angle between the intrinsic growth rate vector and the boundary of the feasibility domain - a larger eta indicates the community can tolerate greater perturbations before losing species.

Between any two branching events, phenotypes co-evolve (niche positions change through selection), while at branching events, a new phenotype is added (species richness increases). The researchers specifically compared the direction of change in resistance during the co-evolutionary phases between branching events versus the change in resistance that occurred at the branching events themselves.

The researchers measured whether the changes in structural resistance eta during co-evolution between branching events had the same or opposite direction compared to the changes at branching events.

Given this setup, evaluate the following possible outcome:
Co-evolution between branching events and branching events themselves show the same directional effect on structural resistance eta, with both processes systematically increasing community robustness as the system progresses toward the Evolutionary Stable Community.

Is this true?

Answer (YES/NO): NO